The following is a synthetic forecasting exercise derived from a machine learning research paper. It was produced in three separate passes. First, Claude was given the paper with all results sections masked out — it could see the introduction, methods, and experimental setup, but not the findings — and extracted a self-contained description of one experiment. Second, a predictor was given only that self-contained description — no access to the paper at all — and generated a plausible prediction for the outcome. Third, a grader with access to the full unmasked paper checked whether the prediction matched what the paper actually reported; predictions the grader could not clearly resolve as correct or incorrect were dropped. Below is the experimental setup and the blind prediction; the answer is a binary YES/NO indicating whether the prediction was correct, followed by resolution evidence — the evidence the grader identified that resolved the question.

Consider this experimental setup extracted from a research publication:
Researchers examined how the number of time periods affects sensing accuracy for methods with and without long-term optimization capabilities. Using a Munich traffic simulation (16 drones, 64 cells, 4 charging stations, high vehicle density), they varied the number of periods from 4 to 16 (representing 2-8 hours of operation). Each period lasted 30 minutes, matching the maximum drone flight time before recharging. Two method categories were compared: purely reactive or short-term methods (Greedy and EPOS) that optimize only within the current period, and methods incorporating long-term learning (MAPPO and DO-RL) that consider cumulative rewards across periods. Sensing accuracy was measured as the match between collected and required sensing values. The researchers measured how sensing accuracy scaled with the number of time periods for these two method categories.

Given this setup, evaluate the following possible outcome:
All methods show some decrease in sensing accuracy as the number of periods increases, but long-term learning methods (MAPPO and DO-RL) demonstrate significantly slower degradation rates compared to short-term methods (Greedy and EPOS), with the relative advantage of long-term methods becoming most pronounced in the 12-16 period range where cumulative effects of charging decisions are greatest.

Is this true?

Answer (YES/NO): NO